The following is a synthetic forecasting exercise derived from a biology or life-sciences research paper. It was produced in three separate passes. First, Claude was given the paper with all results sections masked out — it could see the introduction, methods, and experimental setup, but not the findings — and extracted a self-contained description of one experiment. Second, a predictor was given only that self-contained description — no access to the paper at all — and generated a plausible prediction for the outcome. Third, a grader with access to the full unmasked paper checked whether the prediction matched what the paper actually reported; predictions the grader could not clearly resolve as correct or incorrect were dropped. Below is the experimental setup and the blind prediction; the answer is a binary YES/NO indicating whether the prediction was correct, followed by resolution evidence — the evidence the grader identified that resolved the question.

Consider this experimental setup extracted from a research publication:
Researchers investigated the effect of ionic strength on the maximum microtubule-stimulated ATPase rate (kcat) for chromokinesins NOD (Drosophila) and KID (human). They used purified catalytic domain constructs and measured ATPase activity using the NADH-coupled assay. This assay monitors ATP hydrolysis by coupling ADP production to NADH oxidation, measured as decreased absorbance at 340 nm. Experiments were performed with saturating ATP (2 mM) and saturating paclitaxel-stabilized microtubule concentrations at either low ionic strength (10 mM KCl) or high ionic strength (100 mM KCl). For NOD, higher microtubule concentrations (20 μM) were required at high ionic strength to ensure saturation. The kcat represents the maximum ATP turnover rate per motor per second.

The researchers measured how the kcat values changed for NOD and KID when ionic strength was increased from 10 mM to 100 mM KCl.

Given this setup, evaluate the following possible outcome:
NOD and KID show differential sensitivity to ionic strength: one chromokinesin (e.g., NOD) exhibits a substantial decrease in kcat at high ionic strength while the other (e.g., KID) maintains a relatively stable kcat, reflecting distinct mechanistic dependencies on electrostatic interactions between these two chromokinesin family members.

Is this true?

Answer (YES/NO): NO